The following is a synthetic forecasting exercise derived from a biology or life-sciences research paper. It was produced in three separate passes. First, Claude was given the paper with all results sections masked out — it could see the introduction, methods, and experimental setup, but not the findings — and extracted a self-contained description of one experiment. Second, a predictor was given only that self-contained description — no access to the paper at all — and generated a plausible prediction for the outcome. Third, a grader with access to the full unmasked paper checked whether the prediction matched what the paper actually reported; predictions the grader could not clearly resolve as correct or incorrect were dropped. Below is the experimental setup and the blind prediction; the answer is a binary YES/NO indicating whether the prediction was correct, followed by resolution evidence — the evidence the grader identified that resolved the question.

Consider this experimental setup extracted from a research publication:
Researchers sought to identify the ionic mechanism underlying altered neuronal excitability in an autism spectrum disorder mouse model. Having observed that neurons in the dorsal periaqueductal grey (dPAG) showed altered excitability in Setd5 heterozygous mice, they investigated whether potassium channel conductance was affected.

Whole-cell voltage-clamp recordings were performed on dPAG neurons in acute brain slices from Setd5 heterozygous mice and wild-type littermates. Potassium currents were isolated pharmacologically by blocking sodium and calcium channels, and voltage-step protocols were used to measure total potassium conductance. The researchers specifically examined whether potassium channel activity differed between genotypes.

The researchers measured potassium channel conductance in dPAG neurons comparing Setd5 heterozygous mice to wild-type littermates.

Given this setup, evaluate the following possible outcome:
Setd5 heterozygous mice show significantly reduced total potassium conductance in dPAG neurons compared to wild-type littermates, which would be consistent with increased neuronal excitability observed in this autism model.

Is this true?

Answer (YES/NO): NO